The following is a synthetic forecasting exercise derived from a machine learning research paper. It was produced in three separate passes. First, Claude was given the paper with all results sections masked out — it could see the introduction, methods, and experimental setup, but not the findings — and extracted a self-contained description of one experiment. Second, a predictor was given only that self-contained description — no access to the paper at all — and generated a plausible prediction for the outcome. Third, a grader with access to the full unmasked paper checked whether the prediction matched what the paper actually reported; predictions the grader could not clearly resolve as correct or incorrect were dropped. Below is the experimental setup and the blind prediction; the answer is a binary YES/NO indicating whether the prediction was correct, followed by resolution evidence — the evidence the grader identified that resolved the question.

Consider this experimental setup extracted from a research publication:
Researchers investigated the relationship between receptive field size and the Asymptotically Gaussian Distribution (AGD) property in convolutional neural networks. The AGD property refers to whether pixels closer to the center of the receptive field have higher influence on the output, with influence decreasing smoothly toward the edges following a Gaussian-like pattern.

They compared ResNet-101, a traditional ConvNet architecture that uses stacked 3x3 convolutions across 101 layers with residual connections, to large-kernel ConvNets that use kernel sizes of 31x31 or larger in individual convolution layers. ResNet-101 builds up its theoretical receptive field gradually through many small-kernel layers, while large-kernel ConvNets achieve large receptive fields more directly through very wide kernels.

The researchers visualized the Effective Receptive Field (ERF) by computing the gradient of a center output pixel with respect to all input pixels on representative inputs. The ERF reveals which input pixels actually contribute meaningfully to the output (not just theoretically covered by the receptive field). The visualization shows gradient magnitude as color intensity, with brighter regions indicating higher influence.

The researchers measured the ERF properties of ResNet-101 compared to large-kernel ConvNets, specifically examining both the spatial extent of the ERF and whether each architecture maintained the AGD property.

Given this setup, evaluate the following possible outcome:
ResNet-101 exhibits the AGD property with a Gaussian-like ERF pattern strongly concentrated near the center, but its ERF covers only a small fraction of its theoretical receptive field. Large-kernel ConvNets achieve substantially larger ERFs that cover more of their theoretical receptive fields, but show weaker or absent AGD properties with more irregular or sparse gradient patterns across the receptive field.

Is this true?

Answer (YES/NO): YES